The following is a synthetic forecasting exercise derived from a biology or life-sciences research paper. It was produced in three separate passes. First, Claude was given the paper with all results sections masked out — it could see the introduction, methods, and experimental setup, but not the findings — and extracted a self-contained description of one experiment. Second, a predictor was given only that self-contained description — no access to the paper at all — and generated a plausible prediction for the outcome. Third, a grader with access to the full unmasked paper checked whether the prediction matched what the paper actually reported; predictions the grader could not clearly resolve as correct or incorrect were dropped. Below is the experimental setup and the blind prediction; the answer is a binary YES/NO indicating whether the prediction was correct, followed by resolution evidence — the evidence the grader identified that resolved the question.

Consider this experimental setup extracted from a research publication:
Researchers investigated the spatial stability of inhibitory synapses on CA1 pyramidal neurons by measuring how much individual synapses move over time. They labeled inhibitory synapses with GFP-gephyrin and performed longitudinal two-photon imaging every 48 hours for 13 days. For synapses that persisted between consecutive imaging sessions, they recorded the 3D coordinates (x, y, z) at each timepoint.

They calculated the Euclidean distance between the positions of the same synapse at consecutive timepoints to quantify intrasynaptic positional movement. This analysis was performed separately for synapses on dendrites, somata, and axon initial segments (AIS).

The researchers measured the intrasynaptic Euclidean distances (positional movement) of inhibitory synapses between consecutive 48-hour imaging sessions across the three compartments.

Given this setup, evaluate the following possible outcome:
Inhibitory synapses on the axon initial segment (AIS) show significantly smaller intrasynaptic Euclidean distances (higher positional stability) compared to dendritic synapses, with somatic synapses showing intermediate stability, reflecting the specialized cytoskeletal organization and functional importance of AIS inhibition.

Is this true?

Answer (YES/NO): NO